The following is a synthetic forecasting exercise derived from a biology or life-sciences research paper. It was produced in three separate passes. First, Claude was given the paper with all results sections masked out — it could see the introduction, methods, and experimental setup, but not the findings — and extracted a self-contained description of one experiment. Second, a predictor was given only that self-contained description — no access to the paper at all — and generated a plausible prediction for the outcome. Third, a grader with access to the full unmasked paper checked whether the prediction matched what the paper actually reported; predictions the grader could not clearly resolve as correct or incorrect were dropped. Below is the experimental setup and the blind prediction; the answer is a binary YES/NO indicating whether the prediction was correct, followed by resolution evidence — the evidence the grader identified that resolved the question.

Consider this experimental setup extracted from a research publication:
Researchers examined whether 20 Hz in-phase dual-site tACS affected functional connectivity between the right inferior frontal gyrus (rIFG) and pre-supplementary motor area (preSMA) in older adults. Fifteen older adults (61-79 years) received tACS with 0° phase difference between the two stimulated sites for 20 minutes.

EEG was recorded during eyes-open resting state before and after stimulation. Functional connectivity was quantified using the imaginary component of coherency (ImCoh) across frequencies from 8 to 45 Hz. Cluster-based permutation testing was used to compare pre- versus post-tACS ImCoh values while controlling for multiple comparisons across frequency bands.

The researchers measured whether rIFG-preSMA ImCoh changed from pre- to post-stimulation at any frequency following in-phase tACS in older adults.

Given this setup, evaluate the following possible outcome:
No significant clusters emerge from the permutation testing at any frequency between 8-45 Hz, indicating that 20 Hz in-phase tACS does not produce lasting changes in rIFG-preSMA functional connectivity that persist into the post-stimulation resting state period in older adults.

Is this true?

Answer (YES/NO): YES